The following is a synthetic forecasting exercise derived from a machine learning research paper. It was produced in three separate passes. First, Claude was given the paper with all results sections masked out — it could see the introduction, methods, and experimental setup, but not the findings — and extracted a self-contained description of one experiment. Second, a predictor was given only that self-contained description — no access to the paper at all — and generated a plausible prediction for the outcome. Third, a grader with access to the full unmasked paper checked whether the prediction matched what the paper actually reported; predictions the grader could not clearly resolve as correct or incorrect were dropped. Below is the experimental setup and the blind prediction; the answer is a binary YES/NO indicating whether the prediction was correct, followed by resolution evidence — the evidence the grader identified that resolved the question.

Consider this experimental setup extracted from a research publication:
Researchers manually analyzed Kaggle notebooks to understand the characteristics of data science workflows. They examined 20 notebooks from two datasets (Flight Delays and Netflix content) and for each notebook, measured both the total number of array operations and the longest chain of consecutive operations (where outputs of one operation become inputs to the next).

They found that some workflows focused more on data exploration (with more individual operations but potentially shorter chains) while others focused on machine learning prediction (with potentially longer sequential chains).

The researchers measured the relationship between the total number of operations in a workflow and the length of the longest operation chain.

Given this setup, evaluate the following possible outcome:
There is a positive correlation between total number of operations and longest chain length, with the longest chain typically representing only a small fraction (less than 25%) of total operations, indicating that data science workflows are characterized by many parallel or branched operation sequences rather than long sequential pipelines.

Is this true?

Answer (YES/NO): NO